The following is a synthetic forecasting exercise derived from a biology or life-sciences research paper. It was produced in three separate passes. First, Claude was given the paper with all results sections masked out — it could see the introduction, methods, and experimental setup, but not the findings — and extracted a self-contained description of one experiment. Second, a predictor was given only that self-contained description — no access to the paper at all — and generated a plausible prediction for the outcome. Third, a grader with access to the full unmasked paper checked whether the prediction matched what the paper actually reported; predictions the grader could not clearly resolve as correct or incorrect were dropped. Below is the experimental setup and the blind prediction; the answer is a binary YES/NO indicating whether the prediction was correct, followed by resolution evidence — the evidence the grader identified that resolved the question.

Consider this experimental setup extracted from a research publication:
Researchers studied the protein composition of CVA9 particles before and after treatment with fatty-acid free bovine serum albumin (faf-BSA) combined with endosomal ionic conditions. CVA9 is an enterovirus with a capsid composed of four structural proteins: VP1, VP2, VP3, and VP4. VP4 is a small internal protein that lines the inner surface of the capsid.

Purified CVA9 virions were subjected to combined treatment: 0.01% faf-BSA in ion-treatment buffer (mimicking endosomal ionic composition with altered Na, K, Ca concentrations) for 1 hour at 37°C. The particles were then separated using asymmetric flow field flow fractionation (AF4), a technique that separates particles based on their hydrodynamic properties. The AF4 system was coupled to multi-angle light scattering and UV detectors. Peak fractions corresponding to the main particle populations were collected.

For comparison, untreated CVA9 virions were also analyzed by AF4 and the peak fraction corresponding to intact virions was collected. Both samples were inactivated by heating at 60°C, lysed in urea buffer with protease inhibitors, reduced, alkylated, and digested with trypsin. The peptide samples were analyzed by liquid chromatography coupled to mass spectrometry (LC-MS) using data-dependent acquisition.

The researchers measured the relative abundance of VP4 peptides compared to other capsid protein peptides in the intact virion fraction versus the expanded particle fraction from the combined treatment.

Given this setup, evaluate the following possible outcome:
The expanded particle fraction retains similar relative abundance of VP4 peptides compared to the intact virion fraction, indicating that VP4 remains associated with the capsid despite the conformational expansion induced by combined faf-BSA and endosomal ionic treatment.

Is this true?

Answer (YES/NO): NO